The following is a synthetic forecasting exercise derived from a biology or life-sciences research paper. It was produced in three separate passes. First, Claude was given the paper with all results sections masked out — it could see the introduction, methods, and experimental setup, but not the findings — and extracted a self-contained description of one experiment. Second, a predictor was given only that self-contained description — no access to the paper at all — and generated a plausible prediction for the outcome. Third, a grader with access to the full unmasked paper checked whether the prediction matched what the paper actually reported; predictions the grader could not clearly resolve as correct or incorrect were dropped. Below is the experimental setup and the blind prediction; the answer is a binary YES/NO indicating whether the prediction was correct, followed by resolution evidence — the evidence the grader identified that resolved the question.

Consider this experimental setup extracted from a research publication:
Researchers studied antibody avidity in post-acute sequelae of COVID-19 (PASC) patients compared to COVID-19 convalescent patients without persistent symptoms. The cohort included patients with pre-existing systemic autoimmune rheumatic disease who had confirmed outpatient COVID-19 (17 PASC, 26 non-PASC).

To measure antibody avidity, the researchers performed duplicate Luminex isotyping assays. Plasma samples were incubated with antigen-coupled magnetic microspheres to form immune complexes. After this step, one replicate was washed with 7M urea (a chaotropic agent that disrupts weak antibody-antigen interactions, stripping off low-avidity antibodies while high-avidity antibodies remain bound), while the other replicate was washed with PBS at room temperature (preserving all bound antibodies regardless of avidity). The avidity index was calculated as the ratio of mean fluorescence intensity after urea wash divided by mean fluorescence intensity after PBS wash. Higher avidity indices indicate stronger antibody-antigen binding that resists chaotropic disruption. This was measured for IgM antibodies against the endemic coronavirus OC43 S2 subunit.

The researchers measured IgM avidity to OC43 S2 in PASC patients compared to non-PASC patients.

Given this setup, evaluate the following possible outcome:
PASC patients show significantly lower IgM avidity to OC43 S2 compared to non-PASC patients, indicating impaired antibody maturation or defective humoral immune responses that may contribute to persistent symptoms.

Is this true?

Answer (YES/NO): NO